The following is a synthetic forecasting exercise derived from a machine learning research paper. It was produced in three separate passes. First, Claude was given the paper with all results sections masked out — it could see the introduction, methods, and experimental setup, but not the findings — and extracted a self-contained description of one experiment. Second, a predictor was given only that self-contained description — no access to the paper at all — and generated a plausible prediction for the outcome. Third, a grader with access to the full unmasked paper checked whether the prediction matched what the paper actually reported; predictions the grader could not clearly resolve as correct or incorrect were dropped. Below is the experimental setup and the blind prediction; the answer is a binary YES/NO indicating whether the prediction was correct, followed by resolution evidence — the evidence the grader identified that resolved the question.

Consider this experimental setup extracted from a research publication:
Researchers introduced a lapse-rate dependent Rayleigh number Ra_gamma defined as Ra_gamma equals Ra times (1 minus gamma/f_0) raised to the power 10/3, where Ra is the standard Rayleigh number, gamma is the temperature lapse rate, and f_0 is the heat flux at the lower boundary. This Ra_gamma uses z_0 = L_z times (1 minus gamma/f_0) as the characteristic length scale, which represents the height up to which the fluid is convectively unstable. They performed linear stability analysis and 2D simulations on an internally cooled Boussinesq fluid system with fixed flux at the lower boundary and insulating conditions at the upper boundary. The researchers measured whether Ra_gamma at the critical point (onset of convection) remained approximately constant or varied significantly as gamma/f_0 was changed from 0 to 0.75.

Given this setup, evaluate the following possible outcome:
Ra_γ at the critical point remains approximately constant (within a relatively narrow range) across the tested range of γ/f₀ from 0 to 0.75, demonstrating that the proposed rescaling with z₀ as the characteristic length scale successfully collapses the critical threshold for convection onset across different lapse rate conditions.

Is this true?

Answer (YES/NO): NO